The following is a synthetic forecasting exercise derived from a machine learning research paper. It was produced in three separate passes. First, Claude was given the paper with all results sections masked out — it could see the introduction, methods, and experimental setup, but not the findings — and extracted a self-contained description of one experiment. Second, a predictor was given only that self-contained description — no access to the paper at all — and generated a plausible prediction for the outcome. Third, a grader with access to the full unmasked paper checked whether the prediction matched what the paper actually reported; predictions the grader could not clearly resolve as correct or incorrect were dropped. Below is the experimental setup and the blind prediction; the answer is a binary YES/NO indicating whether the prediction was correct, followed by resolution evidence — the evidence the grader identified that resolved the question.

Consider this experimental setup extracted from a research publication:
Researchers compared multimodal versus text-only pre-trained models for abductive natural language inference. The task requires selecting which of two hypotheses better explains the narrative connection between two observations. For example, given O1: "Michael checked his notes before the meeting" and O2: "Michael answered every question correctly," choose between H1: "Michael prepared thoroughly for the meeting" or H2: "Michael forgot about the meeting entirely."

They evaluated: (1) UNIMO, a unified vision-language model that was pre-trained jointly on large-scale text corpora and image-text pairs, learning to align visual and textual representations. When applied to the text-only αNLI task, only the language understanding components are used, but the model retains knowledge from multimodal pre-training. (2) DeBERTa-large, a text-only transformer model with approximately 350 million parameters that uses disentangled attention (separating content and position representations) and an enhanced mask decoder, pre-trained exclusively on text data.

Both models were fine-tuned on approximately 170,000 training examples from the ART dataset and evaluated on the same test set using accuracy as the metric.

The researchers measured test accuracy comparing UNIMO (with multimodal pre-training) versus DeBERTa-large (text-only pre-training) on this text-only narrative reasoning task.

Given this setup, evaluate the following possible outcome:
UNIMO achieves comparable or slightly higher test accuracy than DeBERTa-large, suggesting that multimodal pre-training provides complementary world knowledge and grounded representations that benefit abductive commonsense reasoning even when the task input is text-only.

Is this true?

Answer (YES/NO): YES